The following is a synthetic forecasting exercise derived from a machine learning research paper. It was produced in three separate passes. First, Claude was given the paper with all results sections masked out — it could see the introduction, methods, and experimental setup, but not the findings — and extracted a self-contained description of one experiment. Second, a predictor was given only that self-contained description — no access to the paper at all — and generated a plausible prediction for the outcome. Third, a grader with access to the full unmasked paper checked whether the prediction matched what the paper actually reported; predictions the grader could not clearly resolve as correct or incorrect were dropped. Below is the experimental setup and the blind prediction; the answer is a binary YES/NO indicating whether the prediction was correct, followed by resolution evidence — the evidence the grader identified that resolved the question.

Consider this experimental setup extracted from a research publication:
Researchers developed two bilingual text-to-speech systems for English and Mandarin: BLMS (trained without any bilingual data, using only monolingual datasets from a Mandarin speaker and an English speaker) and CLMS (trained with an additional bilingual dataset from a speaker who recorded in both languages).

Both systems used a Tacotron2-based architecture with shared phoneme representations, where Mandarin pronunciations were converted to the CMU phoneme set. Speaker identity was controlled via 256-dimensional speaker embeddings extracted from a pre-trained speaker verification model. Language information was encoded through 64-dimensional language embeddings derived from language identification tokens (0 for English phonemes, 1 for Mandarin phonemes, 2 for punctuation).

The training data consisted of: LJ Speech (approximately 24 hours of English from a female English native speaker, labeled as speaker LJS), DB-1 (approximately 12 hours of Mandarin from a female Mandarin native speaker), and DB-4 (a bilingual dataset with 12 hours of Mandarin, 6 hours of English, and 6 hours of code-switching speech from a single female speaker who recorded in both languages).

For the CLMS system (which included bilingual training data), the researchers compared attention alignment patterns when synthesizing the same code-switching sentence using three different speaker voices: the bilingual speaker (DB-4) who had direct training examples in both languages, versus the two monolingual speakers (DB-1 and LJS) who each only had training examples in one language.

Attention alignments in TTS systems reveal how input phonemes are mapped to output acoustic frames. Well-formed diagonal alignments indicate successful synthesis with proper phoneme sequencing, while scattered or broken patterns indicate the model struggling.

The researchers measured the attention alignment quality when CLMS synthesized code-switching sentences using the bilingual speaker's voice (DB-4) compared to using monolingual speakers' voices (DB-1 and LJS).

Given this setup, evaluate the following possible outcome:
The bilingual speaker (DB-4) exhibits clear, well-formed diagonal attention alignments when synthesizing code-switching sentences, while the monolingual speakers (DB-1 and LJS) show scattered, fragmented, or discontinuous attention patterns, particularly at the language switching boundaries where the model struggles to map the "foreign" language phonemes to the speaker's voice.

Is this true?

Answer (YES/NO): NO